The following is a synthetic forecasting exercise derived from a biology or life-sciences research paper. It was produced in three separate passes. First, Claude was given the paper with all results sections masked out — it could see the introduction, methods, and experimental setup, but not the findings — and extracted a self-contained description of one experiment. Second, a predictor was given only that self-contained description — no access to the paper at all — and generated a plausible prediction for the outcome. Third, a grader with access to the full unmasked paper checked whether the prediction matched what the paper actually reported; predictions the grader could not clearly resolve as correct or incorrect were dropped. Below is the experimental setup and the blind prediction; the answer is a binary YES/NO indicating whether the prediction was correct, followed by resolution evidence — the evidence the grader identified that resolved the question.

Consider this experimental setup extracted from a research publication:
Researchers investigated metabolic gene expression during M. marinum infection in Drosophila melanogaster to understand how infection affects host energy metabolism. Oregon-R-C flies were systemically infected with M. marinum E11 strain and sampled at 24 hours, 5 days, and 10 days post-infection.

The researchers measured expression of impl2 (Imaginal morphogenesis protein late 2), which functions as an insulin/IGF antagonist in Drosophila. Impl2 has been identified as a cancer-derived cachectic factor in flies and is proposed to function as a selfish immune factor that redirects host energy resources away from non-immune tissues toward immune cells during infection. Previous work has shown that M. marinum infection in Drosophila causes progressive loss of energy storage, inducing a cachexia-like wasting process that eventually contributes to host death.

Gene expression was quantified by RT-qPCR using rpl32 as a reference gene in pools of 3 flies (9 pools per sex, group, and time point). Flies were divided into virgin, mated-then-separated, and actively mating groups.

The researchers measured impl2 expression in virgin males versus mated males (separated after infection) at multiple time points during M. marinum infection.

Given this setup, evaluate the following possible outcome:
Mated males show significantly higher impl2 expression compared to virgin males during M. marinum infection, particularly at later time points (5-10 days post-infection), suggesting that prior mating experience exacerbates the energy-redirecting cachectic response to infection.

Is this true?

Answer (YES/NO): NO